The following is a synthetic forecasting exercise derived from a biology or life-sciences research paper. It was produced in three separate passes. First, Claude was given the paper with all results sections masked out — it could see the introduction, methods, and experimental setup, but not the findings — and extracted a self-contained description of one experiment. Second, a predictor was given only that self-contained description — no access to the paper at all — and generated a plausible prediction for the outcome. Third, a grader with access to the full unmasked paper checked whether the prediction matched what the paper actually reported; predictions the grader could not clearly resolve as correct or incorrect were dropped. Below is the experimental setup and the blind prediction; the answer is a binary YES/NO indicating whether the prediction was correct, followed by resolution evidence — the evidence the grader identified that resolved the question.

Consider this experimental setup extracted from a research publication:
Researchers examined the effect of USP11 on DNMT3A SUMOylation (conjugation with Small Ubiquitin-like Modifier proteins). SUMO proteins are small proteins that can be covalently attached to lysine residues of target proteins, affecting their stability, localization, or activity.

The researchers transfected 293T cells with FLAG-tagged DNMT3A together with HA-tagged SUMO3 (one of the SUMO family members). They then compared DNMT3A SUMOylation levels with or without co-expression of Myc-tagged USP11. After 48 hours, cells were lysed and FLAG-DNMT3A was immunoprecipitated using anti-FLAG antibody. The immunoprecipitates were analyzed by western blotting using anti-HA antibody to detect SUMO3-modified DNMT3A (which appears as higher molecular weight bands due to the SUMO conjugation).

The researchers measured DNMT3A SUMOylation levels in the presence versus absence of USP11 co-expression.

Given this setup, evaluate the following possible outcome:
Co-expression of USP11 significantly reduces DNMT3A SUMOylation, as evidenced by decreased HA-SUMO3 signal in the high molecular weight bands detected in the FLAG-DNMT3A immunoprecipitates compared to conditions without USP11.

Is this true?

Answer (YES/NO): NO